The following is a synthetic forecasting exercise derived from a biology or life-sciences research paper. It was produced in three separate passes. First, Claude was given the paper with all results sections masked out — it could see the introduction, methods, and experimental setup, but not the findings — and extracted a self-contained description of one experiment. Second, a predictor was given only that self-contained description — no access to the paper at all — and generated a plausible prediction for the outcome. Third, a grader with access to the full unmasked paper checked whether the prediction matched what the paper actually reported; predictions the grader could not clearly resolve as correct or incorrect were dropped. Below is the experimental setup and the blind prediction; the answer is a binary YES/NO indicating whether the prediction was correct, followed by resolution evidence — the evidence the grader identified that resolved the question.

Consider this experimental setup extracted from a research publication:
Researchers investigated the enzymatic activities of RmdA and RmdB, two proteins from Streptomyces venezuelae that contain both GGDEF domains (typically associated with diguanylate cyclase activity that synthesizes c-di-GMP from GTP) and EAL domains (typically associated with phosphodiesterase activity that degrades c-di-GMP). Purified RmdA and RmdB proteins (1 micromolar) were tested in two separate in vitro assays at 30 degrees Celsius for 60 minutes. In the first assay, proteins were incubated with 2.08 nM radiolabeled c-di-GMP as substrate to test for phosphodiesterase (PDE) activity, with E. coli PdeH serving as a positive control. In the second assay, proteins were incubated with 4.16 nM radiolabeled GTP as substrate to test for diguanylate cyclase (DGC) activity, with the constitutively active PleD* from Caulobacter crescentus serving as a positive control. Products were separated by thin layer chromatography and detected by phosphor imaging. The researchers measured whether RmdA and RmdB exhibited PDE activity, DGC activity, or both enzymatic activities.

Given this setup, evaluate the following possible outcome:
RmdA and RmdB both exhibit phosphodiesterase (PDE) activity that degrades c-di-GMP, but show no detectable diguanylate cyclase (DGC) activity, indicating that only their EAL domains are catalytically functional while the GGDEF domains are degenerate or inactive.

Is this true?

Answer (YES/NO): NO